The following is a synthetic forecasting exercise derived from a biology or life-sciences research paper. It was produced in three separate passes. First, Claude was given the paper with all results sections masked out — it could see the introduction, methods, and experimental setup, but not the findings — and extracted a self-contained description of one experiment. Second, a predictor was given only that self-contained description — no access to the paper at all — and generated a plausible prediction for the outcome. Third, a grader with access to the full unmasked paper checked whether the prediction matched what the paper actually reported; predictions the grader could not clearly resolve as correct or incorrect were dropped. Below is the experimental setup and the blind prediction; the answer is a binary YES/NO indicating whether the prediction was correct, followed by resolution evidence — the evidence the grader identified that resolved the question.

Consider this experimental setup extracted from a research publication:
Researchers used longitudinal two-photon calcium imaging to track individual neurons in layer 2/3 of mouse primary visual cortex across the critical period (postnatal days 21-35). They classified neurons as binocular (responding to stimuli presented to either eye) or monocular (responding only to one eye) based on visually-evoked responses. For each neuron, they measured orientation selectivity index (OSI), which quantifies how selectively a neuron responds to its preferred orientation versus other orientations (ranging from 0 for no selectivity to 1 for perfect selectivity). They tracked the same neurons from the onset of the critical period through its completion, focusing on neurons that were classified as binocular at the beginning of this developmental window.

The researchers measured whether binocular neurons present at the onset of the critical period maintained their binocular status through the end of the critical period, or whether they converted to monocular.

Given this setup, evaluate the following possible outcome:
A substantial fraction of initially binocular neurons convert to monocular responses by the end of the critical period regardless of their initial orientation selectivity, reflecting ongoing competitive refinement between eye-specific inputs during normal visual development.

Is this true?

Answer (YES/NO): NO